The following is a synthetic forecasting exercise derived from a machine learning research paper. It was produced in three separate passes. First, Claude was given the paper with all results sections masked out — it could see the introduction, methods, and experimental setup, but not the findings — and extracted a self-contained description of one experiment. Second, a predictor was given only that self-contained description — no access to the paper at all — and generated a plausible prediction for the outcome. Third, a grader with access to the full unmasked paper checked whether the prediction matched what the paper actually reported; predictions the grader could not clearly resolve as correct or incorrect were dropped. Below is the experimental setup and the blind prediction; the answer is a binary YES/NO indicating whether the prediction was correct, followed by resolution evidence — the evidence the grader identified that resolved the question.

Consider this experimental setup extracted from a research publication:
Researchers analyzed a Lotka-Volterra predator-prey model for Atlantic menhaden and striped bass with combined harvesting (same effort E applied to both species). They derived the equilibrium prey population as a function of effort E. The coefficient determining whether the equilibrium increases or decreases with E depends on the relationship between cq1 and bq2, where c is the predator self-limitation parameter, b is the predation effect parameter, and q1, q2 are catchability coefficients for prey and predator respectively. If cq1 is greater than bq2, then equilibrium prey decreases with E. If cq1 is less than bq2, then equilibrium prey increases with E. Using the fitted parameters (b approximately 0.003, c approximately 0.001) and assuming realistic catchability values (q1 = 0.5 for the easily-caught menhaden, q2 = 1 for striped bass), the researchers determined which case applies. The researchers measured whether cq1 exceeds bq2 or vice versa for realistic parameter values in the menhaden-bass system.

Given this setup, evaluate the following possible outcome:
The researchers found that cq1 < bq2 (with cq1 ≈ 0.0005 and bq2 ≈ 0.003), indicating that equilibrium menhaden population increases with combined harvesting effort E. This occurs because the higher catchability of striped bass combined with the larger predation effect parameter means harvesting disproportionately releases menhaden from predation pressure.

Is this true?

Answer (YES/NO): NO